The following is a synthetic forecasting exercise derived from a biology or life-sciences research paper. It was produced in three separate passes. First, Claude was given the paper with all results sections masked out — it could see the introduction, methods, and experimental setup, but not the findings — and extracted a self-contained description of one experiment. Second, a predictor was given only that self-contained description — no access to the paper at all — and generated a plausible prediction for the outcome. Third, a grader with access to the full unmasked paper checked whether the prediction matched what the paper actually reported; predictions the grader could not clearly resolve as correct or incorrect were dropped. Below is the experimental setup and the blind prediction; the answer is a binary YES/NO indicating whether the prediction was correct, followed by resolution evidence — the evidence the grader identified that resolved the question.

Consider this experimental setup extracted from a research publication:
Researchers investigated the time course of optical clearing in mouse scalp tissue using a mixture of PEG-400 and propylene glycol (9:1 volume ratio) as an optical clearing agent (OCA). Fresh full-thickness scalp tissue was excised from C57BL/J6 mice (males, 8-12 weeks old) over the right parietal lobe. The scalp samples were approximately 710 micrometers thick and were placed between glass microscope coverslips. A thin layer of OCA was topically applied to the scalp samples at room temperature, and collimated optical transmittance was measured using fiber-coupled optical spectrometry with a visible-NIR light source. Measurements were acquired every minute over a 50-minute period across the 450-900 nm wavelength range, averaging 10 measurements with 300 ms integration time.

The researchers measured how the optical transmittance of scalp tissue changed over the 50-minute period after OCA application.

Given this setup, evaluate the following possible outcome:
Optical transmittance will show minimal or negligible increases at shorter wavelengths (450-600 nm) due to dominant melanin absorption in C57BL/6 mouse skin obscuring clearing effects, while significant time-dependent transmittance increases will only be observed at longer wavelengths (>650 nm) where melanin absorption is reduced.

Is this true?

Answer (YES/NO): NO